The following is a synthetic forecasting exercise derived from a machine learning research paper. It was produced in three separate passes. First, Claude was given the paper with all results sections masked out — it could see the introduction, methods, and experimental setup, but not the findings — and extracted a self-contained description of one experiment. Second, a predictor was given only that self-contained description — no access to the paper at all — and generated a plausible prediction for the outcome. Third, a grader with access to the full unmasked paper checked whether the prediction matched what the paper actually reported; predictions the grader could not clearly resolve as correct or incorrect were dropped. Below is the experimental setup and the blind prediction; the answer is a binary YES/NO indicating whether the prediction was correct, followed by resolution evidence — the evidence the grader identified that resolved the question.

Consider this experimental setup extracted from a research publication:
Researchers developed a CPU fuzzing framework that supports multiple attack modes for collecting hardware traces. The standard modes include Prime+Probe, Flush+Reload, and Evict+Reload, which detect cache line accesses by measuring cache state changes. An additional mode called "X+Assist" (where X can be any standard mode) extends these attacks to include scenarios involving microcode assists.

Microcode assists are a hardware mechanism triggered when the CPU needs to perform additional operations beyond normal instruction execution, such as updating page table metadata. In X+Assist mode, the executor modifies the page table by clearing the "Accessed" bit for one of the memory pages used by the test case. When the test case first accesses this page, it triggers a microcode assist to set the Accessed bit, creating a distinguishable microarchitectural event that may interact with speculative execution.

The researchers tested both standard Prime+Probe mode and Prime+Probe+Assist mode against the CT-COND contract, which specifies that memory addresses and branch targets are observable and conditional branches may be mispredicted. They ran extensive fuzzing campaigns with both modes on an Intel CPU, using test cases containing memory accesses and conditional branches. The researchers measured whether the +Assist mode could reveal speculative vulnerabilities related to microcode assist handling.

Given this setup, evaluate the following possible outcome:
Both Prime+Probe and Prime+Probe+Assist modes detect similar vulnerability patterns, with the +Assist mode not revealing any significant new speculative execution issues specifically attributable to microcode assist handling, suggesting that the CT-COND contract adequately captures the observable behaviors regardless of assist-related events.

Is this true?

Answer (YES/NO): NO